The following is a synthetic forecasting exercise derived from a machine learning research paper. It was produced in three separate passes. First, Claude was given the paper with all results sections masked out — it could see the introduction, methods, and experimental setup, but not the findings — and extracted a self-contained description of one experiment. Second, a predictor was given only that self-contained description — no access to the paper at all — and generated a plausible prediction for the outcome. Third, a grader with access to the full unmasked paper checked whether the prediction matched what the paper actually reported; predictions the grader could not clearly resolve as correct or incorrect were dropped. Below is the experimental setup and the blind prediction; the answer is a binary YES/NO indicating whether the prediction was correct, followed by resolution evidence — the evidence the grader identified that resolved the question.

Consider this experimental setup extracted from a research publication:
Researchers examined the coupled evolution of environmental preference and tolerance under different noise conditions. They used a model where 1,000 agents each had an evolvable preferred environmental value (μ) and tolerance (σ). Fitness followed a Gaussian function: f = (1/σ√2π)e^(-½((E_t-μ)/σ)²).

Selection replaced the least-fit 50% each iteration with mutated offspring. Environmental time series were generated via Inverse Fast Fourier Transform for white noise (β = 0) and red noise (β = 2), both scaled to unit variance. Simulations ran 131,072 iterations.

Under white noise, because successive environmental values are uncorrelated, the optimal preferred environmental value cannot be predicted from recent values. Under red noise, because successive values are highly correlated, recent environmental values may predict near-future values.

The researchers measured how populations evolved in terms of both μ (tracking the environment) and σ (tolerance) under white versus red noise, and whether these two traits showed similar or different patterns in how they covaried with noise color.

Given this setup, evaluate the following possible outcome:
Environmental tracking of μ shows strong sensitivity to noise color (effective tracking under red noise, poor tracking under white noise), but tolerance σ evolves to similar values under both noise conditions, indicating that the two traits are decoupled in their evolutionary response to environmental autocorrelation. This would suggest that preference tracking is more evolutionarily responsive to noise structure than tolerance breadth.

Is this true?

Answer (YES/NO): NO